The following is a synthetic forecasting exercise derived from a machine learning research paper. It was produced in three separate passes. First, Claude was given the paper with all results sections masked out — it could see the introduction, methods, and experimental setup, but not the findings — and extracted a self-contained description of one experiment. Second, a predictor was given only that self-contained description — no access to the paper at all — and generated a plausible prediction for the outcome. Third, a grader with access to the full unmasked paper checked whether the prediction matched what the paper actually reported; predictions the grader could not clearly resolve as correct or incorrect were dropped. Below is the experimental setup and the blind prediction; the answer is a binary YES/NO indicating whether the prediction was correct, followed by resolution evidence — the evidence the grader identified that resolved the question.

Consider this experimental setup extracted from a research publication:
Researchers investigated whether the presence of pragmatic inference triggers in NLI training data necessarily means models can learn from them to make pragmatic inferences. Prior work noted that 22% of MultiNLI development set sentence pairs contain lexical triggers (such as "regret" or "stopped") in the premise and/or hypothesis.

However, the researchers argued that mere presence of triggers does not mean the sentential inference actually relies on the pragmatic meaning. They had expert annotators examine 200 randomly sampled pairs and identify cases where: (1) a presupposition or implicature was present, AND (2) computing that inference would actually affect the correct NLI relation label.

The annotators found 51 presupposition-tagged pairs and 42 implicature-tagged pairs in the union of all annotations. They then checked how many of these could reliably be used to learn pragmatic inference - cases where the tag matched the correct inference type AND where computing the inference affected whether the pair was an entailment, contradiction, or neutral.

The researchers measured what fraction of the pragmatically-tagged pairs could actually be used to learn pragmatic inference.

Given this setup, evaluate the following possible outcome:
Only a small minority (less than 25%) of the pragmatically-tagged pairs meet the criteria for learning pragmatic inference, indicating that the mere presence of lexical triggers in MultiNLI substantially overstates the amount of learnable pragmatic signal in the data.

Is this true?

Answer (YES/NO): NO